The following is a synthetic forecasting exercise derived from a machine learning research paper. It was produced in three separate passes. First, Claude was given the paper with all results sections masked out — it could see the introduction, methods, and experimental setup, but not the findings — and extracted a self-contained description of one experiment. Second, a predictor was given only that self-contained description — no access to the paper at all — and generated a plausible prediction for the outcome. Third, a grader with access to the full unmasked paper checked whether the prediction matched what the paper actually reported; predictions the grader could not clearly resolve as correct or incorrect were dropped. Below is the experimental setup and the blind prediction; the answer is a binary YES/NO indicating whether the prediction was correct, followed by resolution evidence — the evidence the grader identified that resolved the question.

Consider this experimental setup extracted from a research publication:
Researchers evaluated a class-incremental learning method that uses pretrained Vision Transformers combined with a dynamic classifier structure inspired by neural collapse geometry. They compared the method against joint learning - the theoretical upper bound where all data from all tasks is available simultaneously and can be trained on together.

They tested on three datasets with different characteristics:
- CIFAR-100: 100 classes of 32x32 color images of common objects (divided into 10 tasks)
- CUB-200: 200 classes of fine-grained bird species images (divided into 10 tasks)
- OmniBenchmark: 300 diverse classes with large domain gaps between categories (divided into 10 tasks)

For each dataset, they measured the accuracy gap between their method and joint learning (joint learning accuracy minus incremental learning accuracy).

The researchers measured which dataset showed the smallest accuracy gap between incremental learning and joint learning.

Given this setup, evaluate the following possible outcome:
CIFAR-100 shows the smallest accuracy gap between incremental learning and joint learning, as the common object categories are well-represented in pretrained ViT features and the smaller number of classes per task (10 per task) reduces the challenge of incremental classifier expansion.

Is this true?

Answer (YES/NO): NO